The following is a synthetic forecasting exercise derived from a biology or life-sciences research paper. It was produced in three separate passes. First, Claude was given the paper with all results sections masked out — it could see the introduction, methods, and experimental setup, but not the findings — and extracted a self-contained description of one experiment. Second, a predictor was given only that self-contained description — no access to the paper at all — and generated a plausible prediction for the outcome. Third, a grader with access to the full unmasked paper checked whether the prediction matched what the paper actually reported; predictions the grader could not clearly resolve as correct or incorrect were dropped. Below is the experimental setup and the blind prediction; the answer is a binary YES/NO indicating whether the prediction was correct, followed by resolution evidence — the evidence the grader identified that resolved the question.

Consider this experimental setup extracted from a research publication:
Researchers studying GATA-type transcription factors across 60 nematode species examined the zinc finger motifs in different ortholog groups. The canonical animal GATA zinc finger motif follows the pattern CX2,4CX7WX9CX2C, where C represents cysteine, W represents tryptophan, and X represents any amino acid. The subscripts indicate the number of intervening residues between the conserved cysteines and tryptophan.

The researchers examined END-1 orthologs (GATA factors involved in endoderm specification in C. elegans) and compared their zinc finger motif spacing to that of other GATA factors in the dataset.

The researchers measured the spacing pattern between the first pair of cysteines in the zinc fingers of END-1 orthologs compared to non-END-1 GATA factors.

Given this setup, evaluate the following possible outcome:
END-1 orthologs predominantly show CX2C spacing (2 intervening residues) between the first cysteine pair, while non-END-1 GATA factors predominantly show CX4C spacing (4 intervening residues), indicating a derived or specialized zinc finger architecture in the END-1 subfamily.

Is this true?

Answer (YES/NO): NO